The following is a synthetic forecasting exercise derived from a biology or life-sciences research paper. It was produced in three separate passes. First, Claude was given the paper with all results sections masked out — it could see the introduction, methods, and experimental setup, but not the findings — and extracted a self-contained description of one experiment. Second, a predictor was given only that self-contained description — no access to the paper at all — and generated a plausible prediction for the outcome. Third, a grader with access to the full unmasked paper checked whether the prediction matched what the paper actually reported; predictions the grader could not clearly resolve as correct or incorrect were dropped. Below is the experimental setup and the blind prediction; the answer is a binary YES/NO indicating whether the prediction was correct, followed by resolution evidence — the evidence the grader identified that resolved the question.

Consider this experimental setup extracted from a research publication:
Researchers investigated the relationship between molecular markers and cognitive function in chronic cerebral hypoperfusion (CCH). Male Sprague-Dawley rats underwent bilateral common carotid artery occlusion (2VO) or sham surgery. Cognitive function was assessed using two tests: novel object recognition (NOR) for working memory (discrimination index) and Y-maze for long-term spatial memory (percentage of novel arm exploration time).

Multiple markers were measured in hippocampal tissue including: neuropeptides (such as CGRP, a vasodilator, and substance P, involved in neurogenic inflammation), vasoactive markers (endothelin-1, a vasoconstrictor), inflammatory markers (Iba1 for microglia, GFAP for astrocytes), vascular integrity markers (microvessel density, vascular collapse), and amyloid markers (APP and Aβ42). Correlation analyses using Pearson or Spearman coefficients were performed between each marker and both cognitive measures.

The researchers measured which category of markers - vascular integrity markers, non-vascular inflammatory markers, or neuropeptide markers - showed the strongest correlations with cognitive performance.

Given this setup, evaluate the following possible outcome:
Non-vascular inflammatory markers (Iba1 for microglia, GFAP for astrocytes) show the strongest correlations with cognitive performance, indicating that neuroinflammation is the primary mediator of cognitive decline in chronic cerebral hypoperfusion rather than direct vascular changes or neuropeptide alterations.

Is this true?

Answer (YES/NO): NO